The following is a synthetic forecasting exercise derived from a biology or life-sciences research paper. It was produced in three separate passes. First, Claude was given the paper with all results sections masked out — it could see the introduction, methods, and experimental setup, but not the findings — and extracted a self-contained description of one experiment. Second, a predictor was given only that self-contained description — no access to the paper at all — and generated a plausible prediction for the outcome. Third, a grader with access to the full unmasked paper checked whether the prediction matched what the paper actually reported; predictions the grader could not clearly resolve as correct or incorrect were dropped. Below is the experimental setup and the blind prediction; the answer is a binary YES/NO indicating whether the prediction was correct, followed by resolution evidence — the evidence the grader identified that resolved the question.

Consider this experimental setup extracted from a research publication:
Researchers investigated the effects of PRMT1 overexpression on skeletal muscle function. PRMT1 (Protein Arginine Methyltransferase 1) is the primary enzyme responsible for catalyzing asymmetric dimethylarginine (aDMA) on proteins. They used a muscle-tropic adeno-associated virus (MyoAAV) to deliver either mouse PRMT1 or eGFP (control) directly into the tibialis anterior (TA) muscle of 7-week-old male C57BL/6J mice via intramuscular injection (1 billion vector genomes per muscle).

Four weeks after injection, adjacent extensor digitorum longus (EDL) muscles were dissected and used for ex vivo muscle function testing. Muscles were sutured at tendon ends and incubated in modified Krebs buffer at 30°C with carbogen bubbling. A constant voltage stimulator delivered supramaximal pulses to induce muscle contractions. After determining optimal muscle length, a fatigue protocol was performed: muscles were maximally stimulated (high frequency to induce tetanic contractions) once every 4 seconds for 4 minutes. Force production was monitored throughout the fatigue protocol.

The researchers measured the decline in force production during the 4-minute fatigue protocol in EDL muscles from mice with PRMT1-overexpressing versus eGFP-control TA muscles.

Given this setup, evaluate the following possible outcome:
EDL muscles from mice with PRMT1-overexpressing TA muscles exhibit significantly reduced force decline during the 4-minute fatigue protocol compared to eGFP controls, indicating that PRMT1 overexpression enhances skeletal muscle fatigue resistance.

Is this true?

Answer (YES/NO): YES